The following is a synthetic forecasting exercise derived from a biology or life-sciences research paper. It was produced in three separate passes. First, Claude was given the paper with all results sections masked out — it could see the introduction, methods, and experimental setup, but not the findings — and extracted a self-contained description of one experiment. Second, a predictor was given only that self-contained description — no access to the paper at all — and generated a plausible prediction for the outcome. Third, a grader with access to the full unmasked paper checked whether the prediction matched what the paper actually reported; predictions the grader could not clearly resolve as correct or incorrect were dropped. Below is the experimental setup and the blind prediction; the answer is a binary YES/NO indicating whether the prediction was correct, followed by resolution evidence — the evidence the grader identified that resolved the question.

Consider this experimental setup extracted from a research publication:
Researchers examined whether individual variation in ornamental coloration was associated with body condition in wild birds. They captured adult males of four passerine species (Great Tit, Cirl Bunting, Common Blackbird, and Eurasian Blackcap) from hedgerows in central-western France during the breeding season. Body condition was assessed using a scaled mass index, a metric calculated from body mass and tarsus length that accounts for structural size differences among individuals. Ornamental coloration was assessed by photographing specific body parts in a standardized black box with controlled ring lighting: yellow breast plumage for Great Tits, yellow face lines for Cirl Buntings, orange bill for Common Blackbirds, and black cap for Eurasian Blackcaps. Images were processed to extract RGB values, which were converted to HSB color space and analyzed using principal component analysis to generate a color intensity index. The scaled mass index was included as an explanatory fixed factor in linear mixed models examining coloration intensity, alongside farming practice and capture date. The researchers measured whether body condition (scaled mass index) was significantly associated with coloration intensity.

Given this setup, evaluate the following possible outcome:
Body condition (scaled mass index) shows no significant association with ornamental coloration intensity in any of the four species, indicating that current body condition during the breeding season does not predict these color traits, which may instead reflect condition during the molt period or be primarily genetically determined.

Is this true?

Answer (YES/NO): YES